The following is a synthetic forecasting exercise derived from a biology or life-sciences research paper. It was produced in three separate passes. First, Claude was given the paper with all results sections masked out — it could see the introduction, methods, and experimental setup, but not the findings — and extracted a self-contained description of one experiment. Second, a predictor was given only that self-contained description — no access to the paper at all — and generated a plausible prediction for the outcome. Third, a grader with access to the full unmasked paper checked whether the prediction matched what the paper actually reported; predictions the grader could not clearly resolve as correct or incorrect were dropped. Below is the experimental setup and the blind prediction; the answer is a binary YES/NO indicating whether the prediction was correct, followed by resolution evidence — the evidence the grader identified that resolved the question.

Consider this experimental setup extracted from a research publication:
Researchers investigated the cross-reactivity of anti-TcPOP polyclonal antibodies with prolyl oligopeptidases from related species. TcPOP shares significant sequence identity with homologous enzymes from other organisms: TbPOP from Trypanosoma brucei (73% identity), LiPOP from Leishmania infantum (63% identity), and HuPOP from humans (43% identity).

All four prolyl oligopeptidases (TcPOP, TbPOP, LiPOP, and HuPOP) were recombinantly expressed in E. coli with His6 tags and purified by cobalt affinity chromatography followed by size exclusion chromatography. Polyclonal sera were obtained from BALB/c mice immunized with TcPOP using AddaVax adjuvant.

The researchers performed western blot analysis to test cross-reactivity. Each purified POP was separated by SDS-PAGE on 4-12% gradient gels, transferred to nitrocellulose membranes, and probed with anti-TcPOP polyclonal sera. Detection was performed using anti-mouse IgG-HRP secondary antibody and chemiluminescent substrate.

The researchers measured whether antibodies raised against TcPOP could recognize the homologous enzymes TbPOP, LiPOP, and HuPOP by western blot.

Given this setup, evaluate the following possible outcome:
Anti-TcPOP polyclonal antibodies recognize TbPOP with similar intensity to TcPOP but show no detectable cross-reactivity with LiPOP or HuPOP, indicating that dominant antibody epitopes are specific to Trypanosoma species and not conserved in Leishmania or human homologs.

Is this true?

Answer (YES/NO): NO